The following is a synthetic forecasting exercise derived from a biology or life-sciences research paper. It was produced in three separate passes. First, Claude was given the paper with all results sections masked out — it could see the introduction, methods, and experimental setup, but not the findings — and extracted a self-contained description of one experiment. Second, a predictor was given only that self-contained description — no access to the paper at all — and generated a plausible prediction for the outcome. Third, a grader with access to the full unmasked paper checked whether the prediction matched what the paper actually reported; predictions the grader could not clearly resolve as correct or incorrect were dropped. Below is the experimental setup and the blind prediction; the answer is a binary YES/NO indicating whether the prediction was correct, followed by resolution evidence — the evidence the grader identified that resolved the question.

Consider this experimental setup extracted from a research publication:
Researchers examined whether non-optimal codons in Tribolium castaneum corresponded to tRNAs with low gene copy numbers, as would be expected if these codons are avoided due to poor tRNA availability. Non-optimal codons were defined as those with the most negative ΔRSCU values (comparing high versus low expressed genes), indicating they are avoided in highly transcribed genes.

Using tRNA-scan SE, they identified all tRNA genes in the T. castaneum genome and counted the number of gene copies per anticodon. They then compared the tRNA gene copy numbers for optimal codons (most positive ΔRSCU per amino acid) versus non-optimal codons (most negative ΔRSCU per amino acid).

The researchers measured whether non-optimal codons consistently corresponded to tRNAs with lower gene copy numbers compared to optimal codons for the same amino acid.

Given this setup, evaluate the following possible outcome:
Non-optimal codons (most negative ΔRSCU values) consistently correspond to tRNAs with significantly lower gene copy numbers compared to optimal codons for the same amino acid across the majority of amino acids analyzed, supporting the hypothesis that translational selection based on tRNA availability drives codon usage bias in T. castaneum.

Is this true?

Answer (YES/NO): NO